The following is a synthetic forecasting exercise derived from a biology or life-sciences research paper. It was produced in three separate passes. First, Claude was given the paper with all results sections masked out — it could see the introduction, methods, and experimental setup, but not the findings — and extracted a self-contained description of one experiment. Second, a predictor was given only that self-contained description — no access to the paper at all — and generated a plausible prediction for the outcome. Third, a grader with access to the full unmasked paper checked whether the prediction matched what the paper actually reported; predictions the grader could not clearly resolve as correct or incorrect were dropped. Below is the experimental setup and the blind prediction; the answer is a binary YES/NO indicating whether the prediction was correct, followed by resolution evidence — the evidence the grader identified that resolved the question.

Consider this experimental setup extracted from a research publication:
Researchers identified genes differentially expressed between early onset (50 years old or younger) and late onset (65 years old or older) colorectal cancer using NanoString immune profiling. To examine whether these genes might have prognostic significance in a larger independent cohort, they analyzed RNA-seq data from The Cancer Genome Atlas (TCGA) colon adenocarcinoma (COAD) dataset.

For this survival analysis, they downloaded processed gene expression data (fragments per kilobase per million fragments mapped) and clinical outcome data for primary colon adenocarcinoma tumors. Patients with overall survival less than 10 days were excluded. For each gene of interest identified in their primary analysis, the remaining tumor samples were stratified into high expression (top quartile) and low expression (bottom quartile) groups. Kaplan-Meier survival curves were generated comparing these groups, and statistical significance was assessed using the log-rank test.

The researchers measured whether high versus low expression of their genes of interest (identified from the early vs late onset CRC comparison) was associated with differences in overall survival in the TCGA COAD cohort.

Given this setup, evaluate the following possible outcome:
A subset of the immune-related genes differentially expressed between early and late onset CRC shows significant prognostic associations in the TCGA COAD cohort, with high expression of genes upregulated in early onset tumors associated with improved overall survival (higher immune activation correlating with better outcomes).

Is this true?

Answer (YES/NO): NO